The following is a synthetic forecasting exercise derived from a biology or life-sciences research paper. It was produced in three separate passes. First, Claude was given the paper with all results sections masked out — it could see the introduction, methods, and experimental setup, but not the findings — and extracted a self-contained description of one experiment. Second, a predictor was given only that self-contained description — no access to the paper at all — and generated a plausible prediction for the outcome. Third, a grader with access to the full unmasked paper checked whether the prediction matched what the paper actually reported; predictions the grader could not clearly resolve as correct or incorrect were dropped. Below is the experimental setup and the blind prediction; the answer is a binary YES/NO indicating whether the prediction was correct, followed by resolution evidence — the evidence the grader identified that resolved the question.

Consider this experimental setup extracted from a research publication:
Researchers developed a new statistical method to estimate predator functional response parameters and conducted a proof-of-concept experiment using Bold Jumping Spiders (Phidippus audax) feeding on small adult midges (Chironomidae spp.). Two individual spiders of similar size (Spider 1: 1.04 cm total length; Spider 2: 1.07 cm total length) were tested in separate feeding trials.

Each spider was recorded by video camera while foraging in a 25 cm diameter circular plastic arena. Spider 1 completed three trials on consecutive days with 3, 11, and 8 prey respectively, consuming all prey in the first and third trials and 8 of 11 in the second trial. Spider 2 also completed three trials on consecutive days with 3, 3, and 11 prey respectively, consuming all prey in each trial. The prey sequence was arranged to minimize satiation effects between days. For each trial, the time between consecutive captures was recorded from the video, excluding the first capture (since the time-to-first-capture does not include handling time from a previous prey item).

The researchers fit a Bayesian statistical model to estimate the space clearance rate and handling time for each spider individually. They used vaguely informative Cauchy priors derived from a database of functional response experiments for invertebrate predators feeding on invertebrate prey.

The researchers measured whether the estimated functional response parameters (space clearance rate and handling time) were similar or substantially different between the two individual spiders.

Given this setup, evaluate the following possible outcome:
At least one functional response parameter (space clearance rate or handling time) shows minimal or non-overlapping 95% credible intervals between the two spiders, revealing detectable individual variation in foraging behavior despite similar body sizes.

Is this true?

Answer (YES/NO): YES